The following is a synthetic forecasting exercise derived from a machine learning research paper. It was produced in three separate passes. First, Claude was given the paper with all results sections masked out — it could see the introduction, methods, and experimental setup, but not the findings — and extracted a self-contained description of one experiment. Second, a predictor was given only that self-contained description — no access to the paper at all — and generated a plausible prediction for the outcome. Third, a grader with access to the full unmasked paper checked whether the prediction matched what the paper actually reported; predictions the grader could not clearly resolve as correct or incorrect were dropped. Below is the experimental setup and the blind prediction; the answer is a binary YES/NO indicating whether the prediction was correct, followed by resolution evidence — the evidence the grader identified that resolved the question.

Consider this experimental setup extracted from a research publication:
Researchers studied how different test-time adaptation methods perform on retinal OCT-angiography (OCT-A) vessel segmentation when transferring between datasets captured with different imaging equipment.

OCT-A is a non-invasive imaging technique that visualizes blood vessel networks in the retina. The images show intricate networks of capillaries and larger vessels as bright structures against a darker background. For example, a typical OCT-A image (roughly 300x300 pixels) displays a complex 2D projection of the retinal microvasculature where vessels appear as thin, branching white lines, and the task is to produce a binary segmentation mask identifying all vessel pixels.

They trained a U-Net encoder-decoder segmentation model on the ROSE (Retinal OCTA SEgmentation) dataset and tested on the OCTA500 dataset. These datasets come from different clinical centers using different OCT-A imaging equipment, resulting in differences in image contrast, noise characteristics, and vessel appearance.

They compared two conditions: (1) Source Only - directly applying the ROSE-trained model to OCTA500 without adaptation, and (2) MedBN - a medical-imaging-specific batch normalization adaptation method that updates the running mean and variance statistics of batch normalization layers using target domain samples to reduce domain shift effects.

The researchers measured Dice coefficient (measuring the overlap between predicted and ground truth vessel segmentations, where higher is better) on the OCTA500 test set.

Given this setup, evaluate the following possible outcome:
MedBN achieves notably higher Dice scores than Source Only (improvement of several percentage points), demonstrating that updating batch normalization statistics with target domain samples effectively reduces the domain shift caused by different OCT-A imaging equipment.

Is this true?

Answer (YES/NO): NO